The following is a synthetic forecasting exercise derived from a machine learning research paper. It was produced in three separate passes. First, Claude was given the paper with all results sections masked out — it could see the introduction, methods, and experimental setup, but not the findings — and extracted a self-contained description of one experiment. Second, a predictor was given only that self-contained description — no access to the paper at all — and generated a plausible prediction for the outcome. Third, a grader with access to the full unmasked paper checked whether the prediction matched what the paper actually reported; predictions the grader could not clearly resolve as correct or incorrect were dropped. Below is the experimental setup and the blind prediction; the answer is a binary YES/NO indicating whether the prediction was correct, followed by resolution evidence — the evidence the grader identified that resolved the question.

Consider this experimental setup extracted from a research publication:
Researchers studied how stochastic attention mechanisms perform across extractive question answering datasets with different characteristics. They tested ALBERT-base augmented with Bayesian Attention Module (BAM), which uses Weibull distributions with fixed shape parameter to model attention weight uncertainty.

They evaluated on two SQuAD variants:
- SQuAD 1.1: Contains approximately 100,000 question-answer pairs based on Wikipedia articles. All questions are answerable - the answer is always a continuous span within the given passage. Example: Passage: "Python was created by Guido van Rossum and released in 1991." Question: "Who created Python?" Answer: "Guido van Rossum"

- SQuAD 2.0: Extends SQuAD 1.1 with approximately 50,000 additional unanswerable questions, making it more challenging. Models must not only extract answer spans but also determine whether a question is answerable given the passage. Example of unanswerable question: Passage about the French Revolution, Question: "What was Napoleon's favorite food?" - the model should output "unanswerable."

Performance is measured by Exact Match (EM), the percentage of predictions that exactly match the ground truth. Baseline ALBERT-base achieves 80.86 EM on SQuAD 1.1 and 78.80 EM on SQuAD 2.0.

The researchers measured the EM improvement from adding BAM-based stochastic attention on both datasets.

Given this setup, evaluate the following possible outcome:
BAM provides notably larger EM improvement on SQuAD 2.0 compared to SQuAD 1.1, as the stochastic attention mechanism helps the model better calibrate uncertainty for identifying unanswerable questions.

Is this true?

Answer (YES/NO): NO